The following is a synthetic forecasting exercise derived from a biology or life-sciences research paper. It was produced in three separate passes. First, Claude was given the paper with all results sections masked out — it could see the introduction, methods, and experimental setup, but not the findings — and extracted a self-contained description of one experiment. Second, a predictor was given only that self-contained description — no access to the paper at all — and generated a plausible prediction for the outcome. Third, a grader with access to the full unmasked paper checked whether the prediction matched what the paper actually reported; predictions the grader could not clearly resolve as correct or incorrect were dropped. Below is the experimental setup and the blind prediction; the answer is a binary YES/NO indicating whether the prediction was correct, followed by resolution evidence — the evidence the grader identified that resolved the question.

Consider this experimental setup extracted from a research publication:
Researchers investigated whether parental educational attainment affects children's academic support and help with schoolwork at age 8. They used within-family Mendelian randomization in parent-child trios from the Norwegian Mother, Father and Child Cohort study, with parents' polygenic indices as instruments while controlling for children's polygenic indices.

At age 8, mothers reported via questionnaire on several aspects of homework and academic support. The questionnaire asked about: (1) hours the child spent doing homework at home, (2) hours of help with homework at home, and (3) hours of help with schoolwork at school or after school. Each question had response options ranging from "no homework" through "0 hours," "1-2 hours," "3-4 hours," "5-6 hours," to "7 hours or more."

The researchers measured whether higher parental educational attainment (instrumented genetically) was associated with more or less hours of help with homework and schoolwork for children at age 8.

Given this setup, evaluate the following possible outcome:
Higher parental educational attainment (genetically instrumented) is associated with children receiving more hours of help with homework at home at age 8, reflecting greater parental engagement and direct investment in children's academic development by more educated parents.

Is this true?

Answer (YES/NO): NO